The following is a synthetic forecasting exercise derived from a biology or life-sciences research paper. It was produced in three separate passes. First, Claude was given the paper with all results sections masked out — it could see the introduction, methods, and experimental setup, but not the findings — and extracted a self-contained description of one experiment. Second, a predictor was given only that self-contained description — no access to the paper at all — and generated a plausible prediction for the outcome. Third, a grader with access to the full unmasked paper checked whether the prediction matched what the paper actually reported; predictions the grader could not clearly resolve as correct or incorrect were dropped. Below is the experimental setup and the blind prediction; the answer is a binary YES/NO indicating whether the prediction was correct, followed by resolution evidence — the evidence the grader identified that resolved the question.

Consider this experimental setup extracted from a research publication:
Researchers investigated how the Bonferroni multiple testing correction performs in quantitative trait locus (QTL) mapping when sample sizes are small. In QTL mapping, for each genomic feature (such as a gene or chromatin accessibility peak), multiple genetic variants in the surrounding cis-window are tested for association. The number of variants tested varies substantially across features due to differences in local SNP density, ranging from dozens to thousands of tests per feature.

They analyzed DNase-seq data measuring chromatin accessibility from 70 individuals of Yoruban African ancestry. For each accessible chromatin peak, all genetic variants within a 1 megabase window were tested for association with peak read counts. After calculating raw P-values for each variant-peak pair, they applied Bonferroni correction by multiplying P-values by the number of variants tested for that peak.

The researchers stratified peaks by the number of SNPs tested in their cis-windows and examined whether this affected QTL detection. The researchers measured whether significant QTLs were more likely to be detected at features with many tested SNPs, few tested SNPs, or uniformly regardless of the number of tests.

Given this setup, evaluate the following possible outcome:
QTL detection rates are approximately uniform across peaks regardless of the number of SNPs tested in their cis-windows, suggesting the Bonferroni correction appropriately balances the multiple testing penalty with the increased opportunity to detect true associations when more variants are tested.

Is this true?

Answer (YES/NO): NO